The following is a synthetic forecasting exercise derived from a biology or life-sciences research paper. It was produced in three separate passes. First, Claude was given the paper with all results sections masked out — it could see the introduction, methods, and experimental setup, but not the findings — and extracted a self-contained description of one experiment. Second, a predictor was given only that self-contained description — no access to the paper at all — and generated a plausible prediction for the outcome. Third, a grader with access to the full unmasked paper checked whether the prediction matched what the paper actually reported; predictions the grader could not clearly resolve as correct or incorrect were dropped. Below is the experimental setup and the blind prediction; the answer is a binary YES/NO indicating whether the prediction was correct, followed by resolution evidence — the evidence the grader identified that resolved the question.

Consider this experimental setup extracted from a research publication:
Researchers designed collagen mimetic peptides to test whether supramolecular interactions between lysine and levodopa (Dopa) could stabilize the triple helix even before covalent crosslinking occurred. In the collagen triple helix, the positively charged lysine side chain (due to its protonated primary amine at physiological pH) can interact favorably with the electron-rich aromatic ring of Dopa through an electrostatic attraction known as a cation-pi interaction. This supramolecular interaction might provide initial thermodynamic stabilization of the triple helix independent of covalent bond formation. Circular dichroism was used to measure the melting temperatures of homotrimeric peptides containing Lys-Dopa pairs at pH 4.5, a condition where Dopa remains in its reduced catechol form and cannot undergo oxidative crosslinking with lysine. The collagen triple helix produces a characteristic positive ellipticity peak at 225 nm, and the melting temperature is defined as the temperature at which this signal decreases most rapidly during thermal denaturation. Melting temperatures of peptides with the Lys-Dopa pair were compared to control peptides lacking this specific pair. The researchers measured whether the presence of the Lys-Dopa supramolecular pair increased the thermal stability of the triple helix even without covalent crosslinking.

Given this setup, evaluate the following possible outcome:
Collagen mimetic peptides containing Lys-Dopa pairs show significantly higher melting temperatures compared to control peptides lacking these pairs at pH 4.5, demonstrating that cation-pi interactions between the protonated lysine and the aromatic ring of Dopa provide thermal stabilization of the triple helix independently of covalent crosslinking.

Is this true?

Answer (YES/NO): NO